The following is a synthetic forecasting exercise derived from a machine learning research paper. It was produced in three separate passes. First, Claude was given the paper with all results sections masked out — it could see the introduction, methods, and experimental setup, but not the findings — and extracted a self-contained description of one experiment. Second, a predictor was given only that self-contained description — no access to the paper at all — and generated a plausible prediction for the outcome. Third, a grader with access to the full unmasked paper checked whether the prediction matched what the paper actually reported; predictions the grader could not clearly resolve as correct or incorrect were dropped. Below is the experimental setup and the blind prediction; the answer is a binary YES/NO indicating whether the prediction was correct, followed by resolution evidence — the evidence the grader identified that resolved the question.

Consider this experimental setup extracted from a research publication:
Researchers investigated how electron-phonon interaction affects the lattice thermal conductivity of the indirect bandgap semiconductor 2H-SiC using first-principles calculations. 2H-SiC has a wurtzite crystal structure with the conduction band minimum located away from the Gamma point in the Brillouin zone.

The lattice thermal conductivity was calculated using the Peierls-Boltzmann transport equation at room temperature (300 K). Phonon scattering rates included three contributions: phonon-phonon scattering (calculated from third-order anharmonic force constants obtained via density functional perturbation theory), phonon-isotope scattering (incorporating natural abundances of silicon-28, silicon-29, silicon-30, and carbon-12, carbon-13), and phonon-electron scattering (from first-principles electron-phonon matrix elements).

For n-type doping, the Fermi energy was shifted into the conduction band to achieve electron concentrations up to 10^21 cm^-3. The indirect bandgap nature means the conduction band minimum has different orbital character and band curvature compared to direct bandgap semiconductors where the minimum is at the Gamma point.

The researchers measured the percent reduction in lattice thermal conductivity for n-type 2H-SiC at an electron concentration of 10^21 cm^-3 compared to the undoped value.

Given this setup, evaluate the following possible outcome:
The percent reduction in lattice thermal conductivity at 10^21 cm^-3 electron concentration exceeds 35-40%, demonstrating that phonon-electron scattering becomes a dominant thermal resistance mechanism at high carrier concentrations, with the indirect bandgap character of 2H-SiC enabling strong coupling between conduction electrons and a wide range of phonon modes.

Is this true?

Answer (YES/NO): NO